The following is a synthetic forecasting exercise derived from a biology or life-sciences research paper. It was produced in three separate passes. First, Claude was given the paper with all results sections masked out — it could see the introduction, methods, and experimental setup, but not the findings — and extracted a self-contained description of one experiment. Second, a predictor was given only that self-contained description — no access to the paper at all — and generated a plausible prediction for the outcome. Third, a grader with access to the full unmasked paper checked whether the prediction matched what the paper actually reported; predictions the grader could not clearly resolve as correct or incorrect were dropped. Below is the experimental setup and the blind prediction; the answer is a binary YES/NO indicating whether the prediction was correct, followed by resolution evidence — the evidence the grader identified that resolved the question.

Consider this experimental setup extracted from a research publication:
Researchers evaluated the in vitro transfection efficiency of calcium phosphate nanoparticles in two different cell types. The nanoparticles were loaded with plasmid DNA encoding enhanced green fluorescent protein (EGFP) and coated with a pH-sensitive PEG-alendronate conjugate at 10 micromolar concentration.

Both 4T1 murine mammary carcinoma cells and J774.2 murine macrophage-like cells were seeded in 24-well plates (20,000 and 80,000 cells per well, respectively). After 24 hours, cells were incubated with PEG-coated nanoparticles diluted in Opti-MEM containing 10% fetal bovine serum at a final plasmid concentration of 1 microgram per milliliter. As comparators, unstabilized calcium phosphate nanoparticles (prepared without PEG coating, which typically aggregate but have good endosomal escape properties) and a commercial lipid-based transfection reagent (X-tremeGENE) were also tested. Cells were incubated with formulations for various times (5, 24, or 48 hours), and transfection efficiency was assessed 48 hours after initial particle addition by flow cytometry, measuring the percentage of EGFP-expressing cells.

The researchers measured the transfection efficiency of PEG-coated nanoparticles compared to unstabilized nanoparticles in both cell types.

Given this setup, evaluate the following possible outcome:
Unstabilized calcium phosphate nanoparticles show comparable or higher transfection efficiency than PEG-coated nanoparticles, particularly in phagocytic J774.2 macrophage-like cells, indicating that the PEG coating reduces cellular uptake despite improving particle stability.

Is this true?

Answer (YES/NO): NO